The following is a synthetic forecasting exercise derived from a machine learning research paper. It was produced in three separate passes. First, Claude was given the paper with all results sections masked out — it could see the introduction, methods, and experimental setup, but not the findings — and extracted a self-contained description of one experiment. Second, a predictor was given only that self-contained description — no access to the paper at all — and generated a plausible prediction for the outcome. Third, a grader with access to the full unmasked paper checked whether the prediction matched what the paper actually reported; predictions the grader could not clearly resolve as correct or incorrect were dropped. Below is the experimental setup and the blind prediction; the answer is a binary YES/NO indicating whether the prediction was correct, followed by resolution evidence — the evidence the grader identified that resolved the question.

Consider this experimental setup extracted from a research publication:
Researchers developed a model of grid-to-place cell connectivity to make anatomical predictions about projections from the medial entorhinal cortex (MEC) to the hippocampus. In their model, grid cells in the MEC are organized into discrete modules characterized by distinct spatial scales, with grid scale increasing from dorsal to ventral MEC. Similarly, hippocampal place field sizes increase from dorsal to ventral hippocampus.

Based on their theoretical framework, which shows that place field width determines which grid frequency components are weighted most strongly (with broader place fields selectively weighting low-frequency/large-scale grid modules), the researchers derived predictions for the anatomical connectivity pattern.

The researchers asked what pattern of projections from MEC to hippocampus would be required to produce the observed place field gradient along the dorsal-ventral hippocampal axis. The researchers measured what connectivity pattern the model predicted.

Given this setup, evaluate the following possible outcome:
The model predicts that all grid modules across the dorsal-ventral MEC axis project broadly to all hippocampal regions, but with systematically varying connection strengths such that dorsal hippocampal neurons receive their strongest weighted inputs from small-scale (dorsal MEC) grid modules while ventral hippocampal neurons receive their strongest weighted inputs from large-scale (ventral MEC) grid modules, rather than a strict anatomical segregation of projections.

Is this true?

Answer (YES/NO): NO